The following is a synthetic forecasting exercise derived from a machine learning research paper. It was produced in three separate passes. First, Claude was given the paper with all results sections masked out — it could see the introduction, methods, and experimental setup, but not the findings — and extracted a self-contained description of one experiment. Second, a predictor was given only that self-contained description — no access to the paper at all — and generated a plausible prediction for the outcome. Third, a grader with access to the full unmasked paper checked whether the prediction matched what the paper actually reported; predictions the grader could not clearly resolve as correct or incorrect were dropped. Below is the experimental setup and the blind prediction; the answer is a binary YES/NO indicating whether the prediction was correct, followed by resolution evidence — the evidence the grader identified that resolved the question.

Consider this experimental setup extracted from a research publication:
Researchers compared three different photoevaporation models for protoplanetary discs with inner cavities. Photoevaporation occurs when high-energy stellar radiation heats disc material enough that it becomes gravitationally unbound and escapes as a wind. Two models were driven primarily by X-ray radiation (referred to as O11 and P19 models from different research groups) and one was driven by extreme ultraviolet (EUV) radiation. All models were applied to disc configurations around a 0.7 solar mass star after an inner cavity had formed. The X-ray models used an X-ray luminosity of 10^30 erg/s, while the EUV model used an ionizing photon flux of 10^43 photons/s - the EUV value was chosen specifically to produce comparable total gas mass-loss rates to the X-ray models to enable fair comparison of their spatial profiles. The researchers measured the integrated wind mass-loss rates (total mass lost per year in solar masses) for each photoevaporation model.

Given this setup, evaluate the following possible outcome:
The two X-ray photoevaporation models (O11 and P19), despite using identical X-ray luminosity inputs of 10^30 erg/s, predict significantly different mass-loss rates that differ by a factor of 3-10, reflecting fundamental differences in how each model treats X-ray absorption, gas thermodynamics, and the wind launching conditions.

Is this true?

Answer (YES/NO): YES